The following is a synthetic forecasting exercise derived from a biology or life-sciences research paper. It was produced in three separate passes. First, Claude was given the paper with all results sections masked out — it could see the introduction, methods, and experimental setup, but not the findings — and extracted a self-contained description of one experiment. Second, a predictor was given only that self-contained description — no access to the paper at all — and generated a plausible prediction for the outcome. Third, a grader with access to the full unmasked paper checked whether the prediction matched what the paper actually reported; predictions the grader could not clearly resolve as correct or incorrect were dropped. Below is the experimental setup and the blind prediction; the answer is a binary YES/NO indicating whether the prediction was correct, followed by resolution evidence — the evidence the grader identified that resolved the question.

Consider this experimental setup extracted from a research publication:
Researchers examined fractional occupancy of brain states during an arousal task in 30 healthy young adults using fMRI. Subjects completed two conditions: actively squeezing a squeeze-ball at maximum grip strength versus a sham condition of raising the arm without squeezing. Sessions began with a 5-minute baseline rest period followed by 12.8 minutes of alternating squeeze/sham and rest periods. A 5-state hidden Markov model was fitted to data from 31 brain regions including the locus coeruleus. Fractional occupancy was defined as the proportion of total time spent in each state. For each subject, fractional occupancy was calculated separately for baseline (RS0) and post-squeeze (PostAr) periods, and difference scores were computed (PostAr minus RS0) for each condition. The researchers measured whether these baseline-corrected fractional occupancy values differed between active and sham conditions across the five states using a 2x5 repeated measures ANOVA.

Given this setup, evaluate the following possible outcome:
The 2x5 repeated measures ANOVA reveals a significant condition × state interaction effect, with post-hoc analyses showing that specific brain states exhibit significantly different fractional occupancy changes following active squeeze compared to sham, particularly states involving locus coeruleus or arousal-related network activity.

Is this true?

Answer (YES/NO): NO